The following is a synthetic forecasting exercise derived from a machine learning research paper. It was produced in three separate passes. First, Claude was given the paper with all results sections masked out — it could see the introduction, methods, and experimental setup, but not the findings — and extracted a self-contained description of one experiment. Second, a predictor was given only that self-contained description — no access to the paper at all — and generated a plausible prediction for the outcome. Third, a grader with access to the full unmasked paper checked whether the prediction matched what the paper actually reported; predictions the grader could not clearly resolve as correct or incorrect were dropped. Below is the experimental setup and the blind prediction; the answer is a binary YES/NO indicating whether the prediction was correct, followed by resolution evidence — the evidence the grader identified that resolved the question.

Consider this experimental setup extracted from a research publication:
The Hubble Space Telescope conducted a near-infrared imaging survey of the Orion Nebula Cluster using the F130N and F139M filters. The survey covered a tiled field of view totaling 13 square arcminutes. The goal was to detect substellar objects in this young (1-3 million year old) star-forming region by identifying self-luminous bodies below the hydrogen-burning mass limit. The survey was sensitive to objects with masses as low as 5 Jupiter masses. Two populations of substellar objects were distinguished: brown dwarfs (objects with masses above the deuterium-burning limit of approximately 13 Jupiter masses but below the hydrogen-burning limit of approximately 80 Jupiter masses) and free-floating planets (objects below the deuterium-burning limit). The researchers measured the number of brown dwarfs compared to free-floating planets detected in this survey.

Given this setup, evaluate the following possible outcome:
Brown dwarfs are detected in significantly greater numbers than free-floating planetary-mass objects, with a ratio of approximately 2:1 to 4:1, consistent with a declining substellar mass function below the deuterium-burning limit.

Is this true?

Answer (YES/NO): NO